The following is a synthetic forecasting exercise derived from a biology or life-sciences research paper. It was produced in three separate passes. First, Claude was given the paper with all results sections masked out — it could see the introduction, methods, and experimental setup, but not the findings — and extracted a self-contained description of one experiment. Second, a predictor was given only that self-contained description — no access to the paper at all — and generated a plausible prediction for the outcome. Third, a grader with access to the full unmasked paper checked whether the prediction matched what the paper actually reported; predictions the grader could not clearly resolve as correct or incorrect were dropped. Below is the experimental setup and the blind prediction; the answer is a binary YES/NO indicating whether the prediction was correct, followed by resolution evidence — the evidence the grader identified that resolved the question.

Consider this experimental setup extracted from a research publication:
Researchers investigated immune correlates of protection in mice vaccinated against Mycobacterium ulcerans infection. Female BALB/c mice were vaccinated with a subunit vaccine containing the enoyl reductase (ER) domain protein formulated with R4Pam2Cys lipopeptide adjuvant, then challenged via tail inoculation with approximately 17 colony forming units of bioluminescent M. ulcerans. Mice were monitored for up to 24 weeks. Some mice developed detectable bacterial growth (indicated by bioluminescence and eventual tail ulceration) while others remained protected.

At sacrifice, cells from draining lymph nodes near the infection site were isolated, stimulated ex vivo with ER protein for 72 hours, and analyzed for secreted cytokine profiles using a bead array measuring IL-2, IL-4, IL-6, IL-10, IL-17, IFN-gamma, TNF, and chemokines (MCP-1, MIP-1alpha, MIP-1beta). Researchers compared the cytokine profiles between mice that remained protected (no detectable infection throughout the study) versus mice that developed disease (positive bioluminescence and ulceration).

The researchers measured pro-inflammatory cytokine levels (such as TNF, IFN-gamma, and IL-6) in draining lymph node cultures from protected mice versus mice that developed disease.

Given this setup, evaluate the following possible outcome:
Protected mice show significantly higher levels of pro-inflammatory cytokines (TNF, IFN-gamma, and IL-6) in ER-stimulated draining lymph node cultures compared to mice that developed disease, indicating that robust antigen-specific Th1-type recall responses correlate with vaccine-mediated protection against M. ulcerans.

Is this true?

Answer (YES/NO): YES